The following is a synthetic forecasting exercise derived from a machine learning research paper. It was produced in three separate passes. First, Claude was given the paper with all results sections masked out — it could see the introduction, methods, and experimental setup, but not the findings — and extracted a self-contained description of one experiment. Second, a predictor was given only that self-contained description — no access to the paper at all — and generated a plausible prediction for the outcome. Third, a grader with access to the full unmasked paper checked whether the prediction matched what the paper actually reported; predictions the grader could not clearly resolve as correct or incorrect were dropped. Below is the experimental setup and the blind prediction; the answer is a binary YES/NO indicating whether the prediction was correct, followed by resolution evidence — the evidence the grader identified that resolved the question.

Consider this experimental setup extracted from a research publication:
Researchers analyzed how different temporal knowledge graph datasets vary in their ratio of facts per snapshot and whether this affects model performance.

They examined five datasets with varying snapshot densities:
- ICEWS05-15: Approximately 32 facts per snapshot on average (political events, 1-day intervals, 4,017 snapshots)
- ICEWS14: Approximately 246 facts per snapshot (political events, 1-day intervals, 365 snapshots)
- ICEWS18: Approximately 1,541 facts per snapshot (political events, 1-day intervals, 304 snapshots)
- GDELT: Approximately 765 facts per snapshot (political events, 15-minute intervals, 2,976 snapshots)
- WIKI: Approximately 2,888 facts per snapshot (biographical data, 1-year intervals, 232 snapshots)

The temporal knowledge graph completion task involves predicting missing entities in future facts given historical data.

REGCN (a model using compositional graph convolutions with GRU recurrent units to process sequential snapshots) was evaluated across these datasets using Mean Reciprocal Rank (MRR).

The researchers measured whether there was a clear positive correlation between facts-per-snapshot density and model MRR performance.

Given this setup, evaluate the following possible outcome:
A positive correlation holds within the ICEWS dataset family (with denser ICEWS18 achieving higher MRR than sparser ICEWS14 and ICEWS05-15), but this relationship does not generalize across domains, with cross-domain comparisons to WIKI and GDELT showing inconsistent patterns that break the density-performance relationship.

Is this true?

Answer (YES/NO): NO